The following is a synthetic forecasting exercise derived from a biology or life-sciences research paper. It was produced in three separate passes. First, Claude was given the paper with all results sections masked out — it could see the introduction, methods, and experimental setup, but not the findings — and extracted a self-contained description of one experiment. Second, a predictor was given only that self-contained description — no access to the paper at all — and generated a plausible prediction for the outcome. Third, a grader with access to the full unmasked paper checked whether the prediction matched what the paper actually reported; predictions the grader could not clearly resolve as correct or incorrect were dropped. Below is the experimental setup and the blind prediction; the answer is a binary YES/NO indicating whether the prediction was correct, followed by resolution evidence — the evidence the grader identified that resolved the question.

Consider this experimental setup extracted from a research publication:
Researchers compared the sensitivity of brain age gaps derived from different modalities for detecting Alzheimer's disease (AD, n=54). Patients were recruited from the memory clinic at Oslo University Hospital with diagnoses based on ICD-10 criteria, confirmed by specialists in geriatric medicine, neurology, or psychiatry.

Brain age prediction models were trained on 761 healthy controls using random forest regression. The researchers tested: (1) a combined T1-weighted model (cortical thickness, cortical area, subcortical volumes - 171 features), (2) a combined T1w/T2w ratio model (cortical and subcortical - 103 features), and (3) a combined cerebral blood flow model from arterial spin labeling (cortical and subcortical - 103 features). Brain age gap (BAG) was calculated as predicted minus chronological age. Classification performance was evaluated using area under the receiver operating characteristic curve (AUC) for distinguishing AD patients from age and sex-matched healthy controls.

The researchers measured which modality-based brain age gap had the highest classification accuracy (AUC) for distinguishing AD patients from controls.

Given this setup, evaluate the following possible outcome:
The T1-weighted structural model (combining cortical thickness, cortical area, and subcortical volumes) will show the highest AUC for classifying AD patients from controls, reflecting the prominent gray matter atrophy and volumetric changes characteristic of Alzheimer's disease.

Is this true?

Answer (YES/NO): YES